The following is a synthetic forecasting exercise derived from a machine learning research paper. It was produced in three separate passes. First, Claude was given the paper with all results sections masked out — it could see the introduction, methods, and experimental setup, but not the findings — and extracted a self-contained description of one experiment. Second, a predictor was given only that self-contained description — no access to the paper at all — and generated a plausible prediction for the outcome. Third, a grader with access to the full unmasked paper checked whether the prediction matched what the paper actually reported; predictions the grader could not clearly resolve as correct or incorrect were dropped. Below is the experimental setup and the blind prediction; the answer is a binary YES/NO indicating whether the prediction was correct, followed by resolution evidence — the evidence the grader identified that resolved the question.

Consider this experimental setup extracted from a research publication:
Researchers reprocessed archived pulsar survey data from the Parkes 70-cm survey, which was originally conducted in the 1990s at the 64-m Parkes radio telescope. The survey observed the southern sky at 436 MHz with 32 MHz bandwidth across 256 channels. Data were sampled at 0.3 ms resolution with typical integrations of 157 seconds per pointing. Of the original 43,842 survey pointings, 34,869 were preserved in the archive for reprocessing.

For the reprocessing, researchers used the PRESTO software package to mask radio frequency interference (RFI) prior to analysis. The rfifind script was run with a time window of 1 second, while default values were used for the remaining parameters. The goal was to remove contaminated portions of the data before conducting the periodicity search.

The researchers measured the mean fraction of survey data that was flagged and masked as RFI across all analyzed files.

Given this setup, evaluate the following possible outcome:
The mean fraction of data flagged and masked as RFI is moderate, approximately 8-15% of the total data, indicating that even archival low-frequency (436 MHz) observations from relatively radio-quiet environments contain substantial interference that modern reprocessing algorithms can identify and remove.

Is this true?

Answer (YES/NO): YES